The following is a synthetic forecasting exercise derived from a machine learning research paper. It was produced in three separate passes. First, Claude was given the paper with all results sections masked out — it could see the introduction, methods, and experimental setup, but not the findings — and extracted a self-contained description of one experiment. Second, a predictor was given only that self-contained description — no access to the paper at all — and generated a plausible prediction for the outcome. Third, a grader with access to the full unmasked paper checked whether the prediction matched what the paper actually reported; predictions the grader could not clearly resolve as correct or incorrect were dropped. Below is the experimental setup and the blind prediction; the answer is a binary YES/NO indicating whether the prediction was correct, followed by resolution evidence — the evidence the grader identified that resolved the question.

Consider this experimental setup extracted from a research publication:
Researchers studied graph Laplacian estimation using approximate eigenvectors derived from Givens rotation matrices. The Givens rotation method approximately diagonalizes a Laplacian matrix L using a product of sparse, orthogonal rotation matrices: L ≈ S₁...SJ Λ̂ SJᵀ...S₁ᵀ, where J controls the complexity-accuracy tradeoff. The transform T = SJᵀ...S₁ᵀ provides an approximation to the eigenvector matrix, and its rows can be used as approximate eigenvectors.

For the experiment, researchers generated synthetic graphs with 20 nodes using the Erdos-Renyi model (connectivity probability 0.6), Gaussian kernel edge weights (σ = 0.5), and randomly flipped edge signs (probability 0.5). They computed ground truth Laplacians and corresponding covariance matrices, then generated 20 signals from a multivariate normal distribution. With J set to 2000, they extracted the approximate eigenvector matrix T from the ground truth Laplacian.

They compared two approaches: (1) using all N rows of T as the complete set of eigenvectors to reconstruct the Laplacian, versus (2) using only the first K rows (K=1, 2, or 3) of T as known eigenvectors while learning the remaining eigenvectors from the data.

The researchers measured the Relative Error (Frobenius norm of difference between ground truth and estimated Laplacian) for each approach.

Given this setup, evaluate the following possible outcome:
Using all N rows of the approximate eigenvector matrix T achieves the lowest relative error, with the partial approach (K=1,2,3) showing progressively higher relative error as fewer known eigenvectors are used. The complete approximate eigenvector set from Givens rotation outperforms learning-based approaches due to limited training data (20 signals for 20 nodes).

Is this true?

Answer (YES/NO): NO